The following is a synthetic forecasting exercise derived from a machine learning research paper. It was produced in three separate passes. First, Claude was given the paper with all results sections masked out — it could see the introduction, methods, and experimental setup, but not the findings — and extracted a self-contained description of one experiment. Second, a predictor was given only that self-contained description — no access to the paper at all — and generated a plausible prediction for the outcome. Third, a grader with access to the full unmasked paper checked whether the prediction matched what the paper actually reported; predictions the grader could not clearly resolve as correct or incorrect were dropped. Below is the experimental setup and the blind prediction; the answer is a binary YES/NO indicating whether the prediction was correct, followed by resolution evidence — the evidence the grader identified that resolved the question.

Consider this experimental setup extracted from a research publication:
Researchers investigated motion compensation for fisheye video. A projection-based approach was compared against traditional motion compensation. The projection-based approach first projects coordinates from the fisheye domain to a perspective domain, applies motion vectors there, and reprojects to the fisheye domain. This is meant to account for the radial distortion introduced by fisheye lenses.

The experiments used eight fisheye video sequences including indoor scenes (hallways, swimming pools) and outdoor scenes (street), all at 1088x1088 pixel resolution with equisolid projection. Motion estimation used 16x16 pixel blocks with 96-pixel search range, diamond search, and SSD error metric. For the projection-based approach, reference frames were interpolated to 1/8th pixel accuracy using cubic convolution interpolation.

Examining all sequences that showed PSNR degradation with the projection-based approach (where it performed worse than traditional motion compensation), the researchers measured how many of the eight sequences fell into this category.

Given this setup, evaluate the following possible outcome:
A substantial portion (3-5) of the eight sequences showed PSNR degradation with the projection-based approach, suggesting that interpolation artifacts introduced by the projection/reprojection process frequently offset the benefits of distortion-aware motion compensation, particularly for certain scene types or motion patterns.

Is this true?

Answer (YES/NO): YES